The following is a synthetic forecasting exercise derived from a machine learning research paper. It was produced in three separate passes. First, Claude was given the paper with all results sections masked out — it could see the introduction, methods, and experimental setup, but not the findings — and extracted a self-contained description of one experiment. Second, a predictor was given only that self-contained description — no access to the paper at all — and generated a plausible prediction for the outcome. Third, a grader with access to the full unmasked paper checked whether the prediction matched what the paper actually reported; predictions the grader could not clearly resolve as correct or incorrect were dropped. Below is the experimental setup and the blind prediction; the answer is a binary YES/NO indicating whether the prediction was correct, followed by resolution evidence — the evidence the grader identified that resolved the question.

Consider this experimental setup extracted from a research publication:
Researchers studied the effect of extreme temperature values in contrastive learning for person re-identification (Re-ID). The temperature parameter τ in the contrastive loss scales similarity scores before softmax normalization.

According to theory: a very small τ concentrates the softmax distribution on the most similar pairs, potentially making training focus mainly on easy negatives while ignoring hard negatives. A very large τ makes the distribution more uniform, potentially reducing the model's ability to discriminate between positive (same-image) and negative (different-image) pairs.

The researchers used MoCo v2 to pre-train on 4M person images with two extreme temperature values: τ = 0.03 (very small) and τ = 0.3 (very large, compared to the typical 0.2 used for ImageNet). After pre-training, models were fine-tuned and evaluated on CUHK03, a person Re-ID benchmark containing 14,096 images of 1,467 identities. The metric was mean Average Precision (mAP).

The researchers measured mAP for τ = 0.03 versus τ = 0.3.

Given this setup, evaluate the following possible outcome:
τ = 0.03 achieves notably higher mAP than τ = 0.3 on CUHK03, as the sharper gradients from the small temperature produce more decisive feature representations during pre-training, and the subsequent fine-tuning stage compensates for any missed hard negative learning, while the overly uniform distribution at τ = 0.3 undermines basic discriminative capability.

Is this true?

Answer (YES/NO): YES